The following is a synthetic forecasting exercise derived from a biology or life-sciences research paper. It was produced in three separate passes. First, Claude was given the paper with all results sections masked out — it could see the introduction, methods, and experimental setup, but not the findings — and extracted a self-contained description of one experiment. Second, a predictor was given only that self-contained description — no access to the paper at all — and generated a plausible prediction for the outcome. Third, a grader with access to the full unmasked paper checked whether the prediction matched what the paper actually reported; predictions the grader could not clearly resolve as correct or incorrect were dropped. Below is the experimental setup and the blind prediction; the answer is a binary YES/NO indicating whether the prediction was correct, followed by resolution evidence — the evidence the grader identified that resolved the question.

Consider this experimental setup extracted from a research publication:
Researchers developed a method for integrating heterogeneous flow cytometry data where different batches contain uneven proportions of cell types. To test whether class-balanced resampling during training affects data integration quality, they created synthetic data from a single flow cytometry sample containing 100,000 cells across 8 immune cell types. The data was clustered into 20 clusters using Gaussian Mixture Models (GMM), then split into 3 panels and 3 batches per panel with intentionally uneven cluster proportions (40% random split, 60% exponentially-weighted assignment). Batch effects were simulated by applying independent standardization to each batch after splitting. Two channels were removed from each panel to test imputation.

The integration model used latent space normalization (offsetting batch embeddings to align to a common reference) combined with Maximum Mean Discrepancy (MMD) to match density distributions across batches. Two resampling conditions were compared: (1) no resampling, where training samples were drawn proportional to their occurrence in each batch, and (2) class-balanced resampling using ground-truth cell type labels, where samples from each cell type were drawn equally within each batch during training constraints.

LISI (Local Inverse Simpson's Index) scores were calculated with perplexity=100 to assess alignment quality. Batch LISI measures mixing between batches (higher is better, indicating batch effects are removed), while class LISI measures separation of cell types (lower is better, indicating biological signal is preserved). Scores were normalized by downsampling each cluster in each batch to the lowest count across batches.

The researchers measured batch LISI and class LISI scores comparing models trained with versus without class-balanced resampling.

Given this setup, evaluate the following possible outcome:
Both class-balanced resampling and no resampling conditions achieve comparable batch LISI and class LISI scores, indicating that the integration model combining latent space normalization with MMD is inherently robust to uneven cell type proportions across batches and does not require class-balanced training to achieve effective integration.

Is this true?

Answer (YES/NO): NO